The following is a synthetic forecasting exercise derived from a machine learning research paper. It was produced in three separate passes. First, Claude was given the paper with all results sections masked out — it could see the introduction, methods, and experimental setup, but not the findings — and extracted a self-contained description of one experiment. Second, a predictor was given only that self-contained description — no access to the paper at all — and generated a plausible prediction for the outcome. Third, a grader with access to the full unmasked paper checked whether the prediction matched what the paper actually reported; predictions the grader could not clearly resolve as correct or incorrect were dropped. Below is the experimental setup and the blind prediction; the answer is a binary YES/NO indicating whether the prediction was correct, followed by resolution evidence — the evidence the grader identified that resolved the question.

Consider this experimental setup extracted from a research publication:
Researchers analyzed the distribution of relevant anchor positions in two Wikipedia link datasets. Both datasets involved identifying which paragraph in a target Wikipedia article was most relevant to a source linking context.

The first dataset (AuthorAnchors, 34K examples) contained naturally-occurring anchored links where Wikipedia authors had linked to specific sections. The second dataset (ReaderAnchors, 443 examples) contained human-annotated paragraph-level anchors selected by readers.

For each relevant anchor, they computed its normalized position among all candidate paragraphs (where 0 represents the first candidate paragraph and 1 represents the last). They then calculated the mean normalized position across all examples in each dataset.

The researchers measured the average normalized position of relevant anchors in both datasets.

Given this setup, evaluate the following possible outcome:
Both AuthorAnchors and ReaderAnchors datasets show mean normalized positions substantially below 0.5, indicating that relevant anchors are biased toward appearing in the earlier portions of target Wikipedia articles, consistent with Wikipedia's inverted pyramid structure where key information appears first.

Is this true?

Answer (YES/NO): NO